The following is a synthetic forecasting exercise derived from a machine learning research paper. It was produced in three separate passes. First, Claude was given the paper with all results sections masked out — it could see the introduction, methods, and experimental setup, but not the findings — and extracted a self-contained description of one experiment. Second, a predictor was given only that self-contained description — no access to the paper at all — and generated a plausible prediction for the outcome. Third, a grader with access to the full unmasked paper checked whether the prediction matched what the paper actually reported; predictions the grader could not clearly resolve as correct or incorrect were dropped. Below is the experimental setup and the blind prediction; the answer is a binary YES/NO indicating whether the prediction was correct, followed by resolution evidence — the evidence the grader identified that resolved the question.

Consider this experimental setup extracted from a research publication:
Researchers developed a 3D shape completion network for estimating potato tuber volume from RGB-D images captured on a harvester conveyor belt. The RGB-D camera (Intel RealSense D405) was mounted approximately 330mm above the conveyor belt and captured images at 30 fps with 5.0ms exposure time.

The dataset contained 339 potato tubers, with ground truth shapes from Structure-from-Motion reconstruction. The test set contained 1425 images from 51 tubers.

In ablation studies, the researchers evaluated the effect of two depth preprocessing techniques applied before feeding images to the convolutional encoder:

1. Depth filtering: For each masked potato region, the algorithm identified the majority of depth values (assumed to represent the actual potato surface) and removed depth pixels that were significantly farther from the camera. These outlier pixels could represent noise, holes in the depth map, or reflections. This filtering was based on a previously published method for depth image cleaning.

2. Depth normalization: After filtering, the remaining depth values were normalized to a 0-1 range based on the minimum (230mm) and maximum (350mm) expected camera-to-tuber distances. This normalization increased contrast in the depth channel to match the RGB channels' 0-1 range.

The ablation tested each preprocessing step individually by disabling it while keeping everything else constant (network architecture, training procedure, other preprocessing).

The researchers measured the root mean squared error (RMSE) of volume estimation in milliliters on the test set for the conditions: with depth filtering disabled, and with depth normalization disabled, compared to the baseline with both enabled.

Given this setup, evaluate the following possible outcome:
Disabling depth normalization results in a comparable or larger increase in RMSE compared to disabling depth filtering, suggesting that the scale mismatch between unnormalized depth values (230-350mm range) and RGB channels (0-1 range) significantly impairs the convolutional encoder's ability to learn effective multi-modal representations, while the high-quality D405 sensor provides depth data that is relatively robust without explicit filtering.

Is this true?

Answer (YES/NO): NO